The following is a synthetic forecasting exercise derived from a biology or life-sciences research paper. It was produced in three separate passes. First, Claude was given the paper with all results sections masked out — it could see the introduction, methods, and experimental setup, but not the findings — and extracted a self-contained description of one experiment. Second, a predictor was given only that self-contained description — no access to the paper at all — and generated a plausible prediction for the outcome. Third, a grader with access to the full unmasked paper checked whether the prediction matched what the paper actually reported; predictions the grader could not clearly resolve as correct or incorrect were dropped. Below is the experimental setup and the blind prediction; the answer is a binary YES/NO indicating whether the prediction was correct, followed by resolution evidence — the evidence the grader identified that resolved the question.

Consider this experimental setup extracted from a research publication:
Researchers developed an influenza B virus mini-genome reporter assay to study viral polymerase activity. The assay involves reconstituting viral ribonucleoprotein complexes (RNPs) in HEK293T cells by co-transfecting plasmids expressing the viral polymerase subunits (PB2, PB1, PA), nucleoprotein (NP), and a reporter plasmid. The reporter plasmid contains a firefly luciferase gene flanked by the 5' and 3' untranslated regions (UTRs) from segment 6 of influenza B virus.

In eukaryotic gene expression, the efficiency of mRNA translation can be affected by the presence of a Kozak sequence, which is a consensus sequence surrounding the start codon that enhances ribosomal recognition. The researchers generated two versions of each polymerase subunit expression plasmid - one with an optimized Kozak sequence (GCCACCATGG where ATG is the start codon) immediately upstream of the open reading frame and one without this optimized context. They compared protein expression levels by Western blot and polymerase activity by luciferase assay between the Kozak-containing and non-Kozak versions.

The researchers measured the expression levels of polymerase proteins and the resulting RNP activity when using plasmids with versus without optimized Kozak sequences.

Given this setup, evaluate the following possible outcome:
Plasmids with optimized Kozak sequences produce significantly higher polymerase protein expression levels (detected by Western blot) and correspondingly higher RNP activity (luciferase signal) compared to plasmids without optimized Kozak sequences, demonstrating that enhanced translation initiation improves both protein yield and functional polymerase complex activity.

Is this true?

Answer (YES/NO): YES